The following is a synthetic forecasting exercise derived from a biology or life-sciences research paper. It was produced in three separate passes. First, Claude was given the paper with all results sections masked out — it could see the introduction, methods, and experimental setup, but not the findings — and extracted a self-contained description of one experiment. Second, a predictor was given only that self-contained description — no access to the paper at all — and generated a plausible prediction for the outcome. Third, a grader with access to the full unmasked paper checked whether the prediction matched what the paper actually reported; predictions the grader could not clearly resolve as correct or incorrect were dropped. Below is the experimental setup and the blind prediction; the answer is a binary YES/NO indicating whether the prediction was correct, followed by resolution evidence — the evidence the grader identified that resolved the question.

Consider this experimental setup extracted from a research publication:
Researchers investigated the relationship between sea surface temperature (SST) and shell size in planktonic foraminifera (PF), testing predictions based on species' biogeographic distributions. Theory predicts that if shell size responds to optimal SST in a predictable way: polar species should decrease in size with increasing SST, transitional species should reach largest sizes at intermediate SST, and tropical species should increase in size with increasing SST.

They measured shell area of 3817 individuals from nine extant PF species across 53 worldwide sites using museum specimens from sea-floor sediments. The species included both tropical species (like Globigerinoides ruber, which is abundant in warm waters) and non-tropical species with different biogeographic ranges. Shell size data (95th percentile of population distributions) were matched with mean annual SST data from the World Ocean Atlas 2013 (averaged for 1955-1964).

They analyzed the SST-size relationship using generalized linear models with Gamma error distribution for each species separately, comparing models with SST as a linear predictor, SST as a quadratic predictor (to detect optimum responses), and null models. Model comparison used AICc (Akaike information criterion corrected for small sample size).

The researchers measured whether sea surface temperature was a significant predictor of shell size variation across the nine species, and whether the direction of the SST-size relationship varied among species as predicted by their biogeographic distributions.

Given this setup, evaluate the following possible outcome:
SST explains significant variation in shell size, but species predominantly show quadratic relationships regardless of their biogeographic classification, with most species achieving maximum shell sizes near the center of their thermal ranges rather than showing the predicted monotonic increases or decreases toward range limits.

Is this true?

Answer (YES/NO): NO